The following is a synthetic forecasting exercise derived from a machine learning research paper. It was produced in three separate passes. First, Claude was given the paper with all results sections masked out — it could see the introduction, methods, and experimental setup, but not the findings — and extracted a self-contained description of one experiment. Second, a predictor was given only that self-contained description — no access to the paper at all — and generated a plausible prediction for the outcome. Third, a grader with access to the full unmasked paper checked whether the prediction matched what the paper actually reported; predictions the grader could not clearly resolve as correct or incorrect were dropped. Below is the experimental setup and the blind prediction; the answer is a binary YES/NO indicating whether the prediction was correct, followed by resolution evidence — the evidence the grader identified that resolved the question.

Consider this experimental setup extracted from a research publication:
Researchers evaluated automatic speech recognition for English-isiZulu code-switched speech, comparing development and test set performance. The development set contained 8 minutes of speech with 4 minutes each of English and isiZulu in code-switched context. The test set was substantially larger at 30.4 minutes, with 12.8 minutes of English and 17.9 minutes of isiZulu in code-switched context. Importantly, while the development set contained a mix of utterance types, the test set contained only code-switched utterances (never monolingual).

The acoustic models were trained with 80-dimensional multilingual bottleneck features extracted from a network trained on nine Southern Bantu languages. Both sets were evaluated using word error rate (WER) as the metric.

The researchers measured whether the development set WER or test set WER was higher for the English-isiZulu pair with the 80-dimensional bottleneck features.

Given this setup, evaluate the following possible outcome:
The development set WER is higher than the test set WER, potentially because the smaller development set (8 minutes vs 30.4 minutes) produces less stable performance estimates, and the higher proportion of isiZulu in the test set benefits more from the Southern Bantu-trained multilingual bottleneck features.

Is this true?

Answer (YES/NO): NO